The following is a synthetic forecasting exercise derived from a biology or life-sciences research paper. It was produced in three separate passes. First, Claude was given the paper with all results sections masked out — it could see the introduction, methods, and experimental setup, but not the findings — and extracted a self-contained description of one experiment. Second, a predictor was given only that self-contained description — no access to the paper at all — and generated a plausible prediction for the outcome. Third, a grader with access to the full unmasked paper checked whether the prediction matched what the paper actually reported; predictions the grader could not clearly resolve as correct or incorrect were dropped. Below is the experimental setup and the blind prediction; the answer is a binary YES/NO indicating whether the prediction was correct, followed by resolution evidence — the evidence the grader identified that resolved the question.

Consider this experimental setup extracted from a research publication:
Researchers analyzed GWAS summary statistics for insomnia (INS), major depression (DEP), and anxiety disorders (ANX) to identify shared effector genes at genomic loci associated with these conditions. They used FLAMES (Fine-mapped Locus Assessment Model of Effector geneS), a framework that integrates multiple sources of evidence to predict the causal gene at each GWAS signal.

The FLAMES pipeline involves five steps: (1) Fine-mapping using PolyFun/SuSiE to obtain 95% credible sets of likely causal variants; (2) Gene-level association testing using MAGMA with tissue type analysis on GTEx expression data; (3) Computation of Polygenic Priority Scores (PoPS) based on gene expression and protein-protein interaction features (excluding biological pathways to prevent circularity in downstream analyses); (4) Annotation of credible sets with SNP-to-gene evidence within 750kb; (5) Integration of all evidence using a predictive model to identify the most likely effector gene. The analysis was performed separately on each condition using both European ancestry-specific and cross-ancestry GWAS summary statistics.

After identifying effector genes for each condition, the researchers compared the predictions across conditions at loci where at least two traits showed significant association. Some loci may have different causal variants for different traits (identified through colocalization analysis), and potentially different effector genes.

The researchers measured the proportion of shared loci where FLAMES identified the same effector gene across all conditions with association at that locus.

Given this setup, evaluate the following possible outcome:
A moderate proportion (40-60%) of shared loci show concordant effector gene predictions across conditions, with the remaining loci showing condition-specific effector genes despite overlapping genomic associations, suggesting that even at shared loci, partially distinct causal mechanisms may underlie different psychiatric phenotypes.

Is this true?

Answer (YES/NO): NO